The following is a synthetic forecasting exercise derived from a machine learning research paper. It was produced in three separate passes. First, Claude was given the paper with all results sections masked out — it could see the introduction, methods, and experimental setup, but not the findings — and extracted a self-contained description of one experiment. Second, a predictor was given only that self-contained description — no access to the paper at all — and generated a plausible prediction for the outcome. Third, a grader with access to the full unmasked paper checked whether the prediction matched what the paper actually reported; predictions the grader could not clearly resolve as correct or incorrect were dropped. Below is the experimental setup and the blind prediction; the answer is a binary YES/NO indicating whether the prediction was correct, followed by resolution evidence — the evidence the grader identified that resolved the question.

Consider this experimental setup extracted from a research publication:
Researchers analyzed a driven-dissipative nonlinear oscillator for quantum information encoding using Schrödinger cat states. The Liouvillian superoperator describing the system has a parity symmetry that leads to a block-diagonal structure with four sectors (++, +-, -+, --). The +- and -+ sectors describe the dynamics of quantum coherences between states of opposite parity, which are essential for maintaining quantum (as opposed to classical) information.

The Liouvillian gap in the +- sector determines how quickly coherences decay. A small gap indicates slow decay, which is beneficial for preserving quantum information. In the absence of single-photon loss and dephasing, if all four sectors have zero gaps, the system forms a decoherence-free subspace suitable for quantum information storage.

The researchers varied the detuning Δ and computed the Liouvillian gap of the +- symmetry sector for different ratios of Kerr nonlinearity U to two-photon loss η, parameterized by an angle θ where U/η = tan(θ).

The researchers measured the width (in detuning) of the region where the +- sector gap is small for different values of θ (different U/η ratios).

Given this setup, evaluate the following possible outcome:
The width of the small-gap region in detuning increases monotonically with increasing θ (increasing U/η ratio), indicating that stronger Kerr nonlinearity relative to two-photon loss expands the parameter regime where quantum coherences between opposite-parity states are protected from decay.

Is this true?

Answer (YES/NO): YES